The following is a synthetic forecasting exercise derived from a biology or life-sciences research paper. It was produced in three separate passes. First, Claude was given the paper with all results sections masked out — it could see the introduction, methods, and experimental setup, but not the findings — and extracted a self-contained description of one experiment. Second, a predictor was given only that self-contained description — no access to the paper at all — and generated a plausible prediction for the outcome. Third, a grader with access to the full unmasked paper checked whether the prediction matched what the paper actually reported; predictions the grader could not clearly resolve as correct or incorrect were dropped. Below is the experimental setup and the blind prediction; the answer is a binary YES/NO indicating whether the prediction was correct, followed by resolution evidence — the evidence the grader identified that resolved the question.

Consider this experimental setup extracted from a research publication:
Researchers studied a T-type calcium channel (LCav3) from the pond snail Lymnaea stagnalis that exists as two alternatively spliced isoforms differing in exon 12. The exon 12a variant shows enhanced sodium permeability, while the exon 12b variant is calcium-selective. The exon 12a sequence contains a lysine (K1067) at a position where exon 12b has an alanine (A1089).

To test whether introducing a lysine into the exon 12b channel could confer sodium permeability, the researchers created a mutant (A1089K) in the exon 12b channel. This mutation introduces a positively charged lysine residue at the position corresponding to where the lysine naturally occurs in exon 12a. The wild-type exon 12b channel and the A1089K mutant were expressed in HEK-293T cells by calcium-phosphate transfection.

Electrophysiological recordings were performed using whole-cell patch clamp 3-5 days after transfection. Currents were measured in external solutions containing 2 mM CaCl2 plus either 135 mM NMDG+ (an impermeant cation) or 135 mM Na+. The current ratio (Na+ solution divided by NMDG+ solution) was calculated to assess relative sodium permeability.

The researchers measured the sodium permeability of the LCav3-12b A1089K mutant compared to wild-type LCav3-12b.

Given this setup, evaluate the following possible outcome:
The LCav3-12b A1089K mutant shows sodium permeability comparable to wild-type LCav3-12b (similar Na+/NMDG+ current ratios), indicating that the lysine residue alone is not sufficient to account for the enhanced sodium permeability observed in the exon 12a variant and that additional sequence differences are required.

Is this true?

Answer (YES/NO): NO